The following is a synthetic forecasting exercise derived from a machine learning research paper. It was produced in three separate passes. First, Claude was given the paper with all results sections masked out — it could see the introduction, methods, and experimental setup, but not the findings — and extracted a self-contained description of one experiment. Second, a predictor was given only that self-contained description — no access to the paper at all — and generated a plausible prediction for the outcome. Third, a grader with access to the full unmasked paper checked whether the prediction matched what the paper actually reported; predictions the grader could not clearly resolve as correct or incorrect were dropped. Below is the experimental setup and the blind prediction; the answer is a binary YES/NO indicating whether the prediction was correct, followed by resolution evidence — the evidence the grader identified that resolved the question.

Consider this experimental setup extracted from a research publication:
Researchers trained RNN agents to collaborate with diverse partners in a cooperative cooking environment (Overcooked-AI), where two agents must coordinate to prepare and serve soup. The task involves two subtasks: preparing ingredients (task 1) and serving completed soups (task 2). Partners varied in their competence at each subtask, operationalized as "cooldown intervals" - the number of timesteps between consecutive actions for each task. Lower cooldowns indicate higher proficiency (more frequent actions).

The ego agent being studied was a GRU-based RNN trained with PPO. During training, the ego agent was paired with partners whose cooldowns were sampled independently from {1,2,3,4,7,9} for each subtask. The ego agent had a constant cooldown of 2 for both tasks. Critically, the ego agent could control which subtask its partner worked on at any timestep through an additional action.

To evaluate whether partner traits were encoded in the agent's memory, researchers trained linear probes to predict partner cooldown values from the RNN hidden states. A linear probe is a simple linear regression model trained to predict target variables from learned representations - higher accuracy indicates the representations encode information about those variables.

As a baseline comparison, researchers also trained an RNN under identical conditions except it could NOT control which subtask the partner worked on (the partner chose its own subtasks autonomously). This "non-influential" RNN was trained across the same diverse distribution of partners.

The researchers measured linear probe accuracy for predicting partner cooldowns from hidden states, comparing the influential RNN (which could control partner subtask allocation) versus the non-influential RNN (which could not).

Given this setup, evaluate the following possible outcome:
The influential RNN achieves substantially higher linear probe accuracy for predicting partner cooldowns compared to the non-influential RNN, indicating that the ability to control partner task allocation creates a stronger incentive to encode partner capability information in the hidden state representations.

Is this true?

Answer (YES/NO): YES